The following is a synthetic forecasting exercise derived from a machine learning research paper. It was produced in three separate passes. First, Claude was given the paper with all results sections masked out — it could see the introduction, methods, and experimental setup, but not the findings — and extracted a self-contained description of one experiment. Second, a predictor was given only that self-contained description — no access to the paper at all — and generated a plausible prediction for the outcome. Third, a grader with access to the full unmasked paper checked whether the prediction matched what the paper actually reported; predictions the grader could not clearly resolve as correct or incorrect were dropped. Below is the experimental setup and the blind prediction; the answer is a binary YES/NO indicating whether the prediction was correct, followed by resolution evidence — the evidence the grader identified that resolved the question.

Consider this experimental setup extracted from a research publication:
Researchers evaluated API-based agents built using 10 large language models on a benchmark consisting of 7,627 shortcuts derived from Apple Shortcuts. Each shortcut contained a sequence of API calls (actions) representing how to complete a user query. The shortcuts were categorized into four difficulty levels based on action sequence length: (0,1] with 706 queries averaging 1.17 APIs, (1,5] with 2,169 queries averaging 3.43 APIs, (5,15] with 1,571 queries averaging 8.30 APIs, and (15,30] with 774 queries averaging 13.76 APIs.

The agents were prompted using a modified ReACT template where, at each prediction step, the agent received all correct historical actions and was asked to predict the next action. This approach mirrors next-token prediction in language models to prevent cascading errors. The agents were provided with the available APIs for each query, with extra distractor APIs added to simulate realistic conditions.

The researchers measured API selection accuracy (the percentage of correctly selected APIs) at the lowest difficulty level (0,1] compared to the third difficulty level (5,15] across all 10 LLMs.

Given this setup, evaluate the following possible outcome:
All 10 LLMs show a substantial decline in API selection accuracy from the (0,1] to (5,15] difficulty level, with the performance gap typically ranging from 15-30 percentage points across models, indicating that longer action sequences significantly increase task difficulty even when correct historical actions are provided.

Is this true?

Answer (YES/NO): NO